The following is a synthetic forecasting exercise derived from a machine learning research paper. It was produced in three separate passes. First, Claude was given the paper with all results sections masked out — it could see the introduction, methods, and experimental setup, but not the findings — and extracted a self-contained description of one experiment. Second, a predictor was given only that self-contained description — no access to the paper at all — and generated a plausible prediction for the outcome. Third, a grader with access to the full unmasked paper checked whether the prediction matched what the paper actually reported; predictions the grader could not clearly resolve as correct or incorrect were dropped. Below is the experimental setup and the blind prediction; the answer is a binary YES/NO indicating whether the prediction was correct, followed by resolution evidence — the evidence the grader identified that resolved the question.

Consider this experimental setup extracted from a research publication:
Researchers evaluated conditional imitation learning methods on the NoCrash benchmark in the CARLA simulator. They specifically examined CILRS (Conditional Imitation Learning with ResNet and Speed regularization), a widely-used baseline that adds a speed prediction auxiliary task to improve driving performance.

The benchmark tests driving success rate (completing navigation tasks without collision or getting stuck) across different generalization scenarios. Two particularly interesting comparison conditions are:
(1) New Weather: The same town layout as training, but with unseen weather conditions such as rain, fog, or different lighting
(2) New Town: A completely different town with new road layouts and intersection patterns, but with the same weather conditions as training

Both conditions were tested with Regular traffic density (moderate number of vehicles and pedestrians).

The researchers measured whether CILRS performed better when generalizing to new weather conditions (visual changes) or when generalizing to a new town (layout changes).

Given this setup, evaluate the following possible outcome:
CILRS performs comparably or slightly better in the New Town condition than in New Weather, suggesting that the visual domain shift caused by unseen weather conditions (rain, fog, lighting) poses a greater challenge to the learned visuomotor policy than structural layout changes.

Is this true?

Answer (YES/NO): NO